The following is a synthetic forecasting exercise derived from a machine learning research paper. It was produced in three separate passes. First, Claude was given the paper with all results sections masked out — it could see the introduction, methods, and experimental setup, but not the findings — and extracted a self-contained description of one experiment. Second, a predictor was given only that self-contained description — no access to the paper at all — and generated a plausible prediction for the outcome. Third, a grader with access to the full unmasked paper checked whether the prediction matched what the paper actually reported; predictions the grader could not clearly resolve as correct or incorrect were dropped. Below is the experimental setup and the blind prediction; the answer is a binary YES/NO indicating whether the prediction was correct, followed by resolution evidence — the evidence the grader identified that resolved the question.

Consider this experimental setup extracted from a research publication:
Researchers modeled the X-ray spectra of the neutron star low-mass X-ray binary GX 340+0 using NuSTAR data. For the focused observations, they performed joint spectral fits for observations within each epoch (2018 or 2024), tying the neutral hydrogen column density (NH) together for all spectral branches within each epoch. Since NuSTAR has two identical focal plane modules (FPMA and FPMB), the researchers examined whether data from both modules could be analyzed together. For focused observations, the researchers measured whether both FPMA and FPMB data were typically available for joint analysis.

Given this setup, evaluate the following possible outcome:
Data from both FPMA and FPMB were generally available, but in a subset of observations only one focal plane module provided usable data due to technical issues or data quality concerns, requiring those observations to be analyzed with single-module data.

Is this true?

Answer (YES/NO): NO